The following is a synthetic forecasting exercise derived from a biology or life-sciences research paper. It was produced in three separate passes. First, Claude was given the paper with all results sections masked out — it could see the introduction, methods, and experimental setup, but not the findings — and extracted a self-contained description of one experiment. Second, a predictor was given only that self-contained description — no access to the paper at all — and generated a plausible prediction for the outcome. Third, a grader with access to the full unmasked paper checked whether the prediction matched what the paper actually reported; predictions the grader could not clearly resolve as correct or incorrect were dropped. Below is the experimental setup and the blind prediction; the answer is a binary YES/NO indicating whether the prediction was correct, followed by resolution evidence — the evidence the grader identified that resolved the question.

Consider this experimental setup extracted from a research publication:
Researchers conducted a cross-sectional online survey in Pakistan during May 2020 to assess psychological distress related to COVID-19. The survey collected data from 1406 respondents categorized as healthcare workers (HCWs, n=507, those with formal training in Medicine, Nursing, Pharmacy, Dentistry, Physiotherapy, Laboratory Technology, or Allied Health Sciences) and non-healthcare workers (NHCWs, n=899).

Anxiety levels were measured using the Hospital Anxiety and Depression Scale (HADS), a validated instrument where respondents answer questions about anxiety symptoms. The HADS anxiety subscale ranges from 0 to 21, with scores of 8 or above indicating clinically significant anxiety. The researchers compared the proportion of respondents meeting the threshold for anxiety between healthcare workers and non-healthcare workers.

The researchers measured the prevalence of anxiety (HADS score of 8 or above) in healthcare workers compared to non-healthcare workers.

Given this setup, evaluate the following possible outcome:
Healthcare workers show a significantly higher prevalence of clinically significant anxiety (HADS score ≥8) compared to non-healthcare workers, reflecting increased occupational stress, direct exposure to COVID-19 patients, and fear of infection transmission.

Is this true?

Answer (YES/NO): NO